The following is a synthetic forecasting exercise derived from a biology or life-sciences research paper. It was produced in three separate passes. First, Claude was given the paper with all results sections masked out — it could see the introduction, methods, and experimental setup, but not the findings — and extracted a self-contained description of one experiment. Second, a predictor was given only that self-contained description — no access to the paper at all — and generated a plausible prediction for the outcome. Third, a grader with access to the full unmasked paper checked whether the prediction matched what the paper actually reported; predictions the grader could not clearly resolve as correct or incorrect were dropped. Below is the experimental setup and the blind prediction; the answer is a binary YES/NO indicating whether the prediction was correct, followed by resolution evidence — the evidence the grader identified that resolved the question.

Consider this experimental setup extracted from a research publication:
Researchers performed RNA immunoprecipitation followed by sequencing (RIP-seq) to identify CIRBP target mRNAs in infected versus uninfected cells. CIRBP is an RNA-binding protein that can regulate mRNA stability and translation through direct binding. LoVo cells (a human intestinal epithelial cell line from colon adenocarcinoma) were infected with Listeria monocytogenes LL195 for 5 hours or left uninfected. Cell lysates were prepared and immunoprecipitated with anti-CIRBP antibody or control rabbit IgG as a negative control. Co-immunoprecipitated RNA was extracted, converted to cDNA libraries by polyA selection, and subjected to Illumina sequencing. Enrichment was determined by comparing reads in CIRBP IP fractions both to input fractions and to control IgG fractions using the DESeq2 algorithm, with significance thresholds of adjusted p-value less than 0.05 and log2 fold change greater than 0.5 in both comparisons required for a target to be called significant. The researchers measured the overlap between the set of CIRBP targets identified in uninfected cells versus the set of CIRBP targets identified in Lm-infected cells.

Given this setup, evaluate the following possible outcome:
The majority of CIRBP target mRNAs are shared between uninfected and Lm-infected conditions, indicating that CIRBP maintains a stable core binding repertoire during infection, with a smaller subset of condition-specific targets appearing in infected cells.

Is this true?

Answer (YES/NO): YES